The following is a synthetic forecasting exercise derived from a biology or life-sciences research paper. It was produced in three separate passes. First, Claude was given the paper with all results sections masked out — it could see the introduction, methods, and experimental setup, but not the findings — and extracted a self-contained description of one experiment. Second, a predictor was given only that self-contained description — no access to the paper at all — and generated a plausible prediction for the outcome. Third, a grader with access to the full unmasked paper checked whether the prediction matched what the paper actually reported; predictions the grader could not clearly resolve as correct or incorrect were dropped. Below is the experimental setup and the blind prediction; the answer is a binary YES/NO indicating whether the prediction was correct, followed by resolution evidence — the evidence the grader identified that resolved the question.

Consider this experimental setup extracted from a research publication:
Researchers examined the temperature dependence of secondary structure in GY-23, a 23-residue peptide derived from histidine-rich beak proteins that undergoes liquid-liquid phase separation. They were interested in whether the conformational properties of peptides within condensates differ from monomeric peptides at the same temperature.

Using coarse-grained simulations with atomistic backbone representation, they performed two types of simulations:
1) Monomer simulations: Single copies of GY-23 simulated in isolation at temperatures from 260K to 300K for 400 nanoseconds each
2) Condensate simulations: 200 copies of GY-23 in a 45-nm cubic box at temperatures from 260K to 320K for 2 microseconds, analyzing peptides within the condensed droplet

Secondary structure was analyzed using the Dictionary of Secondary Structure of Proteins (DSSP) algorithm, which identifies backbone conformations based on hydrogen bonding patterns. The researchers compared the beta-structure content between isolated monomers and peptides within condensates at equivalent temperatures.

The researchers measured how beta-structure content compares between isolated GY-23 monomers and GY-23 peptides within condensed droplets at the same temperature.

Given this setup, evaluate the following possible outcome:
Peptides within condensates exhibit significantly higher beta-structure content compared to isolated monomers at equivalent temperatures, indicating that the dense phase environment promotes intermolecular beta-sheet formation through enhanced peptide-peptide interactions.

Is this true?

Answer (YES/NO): YES